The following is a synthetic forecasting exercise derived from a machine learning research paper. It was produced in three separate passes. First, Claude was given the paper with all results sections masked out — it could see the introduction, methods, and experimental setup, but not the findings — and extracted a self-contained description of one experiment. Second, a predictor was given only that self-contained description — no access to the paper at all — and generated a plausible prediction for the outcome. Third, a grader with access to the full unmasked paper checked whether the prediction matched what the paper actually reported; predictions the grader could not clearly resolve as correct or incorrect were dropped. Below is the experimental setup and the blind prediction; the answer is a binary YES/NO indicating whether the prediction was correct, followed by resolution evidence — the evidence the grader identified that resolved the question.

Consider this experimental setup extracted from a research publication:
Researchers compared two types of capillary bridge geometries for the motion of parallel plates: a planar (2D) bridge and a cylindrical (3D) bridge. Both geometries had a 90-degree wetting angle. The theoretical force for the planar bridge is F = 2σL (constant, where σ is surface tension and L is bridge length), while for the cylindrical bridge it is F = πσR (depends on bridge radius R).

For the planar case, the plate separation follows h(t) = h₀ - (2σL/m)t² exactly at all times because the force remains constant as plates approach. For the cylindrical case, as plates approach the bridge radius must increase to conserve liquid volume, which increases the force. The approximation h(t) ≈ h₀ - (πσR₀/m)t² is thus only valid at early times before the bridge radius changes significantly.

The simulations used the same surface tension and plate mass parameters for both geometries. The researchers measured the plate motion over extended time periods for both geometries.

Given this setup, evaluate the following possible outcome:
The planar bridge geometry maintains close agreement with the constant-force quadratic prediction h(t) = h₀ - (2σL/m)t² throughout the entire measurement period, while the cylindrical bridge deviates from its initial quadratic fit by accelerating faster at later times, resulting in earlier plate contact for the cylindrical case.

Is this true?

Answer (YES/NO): NO